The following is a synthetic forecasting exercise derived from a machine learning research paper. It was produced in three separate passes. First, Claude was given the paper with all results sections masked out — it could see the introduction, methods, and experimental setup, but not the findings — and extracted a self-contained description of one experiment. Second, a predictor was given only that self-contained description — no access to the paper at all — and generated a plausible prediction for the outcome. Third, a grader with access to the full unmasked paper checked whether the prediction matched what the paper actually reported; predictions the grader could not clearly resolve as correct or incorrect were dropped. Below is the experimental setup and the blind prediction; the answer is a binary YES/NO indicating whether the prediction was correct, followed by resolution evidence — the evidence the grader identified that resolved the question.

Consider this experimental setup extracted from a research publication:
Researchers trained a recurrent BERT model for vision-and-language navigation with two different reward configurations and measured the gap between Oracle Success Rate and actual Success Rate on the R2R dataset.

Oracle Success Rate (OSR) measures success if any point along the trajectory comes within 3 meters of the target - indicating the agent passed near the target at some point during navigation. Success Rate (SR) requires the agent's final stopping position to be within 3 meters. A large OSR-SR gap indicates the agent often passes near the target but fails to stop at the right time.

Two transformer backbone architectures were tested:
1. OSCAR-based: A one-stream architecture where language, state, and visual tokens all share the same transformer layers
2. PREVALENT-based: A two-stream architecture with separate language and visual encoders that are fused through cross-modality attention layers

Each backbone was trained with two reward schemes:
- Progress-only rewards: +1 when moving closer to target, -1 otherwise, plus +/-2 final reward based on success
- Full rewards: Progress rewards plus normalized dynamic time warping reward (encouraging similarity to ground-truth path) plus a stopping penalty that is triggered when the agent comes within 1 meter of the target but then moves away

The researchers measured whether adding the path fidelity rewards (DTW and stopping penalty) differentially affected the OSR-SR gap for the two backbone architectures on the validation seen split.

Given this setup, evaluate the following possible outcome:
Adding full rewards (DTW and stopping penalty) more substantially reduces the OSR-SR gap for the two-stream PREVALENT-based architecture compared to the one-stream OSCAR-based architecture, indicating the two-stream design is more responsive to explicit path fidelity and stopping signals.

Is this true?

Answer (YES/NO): NO